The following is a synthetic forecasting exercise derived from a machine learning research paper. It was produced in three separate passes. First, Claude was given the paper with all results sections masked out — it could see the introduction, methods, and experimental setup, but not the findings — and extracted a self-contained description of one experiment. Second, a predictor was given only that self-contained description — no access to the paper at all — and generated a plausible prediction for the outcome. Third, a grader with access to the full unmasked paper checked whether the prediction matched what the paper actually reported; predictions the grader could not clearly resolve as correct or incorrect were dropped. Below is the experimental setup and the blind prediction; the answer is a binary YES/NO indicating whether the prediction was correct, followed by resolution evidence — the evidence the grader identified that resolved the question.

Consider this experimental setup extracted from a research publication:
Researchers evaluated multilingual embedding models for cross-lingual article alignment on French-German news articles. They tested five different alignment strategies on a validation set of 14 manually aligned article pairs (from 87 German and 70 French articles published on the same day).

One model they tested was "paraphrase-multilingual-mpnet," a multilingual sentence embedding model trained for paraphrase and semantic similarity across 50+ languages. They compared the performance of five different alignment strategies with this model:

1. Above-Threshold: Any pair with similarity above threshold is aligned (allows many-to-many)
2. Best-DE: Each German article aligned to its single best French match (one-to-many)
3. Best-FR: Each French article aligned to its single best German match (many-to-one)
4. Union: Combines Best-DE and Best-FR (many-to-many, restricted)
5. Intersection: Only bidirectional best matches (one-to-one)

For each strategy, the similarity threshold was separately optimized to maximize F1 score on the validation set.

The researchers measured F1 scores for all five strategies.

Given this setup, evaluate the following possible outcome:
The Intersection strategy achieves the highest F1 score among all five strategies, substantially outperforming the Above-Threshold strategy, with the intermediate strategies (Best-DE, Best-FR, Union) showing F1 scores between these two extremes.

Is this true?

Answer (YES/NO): NO